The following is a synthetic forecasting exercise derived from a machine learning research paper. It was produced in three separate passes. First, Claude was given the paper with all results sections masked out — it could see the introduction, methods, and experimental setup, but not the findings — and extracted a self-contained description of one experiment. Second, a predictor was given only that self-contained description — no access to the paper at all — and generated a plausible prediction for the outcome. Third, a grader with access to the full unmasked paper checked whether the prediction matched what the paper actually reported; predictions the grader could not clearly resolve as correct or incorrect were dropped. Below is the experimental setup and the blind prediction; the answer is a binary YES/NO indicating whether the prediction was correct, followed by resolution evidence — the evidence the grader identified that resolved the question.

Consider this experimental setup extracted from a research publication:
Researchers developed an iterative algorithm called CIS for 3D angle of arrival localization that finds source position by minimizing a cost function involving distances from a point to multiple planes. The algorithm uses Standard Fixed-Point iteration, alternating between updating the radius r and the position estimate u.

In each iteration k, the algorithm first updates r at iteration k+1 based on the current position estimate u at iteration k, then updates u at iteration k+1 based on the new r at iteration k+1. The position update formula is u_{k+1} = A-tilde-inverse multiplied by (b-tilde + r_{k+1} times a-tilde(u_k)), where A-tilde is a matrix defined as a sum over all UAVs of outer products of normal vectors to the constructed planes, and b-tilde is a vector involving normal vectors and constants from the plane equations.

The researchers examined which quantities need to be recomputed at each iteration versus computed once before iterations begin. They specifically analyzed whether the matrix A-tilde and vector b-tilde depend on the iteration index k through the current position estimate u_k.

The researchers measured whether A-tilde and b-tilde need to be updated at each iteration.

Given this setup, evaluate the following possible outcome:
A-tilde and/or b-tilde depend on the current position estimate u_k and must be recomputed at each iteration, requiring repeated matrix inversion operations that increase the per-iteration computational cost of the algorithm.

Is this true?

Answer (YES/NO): NO